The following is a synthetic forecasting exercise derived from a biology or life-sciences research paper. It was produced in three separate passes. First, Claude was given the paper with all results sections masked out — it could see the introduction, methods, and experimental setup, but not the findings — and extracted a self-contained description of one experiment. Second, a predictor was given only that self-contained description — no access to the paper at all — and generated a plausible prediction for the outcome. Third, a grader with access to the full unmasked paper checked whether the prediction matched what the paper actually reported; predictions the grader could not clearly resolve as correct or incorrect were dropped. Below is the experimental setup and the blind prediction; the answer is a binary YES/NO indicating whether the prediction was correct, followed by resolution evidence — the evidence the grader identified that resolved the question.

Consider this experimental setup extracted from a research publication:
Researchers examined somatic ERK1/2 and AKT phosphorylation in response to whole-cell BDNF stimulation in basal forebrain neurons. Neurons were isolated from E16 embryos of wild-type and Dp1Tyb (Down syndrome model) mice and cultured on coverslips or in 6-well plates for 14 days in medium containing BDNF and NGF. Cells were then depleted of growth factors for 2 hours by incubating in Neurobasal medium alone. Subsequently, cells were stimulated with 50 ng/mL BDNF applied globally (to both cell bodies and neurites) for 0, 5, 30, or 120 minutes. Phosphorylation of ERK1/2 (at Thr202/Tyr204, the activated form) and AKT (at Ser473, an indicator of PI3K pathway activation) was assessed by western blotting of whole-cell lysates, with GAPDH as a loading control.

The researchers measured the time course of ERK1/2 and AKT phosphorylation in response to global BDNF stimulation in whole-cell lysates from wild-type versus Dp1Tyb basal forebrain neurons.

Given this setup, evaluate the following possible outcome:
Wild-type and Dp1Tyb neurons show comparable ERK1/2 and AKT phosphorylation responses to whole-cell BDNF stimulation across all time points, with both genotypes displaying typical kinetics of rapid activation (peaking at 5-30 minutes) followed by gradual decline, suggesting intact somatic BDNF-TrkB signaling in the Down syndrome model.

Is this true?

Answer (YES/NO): NO